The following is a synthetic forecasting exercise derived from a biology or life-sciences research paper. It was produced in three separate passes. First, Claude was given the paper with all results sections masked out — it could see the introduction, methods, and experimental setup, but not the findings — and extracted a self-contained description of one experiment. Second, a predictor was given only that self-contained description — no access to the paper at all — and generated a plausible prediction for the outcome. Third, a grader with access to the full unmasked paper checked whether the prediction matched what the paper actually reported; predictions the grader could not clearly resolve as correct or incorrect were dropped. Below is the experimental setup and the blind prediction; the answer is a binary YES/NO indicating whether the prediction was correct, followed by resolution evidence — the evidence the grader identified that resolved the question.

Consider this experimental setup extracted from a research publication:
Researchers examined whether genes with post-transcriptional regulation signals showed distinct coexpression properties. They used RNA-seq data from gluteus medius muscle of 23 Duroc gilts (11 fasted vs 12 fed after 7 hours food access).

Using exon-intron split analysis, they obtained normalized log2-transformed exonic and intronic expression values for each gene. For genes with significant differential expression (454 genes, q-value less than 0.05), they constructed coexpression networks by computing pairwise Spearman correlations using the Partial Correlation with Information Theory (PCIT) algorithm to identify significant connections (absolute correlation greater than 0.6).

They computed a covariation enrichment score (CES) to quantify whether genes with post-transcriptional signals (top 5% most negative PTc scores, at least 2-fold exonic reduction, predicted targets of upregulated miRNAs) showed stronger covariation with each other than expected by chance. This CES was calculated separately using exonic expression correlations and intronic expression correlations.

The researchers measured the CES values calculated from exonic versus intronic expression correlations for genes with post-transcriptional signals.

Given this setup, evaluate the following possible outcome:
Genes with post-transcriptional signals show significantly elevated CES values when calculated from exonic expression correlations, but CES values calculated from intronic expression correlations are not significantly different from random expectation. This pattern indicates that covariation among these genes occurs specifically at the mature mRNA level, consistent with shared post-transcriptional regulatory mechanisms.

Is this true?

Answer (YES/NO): YES